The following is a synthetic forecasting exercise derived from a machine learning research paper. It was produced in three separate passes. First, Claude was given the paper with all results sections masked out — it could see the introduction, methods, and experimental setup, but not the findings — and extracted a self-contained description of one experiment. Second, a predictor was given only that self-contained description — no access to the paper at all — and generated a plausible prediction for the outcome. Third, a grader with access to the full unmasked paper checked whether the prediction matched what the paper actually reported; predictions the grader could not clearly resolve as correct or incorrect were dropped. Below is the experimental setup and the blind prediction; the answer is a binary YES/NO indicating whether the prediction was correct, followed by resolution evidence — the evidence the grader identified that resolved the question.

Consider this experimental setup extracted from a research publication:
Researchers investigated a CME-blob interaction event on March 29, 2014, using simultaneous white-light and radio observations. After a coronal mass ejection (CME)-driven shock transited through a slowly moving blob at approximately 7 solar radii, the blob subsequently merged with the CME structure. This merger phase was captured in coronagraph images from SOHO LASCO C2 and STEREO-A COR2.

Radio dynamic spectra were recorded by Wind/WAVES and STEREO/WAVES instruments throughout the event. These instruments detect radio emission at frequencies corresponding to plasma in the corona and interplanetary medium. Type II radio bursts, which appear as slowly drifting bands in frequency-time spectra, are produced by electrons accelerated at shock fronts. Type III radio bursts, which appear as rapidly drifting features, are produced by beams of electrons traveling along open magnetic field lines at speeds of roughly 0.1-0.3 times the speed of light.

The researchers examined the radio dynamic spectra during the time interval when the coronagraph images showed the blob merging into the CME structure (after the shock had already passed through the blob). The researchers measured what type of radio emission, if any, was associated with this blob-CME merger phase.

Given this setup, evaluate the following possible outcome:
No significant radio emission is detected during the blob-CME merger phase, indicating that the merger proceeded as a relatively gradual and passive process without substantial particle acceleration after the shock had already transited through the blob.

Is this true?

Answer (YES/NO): NO